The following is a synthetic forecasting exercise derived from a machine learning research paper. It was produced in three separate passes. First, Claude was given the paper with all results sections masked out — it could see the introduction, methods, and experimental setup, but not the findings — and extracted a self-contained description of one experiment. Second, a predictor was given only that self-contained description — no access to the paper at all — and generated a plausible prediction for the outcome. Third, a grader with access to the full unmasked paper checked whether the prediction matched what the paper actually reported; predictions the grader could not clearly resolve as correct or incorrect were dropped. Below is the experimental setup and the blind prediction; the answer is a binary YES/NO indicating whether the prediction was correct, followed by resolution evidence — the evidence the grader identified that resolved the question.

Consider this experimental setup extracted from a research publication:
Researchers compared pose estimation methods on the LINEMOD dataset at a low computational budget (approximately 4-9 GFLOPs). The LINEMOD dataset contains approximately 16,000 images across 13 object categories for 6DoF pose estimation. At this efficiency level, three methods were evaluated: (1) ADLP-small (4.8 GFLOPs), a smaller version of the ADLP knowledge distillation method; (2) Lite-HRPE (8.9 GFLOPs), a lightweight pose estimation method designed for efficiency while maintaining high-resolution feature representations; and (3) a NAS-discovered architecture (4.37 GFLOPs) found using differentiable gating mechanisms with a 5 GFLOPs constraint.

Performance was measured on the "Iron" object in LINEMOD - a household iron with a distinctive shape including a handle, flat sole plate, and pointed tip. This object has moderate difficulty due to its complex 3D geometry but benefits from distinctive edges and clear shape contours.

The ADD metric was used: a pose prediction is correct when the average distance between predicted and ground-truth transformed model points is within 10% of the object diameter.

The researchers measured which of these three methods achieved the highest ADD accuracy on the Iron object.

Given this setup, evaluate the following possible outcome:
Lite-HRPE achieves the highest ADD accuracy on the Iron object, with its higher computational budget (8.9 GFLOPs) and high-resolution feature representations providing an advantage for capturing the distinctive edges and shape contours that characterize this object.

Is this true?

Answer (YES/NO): YES